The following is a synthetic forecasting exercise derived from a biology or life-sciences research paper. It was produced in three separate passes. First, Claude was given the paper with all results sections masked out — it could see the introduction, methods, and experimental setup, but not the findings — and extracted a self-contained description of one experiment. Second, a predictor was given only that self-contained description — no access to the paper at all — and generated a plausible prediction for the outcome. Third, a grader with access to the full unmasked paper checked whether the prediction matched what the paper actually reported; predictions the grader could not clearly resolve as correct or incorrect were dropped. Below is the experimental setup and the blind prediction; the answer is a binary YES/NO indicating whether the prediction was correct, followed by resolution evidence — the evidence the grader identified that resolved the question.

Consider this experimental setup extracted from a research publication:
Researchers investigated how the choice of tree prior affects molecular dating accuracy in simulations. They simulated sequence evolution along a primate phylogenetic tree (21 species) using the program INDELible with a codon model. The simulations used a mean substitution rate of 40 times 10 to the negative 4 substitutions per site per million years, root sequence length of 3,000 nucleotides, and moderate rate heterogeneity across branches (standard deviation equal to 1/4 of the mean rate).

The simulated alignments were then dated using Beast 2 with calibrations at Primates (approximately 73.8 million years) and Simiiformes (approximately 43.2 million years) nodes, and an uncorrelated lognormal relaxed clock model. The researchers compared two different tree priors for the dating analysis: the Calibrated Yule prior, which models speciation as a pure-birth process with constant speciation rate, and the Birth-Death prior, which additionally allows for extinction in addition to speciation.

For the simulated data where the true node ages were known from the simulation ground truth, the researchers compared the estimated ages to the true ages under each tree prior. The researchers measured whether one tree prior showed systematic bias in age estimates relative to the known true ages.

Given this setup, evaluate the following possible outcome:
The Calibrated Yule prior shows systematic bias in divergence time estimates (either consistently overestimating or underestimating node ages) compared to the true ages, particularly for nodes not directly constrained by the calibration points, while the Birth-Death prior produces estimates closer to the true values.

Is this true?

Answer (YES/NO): YES